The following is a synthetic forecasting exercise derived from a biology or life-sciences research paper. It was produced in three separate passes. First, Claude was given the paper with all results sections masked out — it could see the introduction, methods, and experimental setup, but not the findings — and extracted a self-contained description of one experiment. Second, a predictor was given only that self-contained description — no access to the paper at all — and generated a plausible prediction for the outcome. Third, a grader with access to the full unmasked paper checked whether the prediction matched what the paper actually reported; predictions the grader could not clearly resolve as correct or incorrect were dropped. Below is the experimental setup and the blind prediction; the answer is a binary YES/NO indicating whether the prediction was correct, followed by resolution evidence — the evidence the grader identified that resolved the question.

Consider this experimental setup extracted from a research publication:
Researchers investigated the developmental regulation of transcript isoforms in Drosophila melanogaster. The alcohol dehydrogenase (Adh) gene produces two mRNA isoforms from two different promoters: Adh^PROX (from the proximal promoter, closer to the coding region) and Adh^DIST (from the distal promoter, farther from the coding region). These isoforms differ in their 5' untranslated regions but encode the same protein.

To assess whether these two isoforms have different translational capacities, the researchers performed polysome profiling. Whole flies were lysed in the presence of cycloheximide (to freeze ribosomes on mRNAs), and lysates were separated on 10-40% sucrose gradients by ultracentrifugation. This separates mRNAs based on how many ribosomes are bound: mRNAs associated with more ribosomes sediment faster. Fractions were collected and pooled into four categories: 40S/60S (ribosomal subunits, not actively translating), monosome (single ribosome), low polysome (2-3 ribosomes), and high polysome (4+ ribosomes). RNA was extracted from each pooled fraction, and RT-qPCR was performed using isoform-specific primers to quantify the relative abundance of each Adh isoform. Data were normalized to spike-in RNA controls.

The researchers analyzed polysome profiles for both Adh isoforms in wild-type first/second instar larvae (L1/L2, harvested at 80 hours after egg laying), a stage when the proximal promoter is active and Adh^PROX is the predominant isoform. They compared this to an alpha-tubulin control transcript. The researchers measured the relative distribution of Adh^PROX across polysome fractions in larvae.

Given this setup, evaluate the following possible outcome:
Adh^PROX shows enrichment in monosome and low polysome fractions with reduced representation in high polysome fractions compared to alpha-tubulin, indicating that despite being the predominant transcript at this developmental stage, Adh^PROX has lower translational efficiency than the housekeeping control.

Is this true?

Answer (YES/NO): NO